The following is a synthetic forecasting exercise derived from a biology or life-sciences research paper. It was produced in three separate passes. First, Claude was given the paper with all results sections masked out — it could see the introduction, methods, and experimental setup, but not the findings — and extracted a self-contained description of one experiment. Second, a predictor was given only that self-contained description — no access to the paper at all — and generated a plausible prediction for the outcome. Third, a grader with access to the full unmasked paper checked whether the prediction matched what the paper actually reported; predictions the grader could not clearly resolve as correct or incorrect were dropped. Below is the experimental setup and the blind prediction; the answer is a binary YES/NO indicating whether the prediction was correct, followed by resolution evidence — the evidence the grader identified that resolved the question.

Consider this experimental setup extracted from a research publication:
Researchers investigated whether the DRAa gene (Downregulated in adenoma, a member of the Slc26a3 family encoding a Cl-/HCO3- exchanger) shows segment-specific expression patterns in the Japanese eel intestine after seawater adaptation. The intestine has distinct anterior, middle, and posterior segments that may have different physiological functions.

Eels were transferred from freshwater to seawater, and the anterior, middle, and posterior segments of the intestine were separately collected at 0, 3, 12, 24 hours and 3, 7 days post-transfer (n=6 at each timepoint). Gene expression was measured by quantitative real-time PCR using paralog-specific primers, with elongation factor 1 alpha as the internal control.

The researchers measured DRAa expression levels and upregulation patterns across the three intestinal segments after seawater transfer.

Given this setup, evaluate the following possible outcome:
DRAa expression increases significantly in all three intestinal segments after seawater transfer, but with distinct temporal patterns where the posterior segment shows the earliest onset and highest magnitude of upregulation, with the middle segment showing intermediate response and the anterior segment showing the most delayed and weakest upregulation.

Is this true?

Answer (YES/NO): NO